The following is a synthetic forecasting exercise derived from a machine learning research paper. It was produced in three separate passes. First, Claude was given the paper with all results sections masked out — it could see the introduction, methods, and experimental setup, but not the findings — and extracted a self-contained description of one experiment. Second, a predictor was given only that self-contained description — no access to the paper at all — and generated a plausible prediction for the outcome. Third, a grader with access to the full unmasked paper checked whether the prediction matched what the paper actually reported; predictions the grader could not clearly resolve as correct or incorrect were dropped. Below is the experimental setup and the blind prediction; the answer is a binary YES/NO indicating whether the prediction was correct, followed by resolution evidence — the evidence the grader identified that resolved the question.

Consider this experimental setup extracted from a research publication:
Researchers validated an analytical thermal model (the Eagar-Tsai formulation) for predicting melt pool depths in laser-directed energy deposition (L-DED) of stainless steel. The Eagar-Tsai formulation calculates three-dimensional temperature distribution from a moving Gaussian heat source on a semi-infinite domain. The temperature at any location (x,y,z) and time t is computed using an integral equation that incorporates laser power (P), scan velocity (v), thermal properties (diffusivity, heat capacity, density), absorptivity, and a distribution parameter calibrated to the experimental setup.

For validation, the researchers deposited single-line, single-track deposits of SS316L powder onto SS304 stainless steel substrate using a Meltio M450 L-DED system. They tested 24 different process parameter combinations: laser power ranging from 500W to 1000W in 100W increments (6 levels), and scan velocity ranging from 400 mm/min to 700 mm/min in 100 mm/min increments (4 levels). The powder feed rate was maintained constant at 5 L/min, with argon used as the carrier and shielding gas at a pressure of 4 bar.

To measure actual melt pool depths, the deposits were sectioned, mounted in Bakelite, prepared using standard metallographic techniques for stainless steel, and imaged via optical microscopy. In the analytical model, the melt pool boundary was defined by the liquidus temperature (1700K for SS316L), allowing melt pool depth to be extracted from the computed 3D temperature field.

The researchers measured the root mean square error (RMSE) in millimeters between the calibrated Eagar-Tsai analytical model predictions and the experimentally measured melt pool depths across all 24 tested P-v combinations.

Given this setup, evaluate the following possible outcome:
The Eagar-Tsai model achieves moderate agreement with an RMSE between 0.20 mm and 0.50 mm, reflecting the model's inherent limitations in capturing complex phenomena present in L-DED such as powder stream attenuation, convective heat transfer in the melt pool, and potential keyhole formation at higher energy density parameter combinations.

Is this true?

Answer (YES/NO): NO